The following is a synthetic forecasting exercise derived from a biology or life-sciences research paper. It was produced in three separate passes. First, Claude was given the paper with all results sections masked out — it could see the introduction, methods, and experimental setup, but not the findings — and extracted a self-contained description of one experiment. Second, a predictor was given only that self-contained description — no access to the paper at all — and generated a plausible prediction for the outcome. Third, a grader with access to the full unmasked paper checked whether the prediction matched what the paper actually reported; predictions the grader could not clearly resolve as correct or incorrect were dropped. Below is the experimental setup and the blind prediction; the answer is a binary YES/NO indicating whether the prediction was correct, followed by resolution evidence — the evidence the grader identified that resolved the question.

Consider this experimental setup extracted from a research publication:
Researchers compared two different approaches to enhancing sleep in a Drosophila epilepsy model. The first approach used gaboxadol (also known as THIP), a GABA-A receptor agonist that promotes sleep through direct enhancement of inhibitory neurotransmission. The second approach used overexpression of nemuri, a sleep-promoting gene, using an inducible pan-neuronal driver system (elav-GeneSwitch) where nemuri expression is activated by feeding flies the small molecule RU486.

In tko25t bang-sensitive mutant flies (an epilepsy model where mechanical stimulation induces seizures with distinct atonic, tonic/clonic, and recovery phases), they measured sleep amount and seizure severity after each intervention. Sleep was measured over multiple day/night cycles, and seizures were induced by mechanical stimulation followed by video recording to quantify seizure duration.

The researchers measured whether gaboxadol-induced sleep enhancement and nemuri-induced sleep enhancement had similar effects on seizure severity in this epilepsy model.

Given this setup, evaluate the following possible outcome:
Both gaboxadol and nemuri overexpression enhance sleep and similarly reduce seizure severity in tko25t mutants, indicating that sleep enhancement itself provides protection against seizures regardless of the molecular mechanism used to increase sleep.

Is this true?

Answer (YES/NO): NO